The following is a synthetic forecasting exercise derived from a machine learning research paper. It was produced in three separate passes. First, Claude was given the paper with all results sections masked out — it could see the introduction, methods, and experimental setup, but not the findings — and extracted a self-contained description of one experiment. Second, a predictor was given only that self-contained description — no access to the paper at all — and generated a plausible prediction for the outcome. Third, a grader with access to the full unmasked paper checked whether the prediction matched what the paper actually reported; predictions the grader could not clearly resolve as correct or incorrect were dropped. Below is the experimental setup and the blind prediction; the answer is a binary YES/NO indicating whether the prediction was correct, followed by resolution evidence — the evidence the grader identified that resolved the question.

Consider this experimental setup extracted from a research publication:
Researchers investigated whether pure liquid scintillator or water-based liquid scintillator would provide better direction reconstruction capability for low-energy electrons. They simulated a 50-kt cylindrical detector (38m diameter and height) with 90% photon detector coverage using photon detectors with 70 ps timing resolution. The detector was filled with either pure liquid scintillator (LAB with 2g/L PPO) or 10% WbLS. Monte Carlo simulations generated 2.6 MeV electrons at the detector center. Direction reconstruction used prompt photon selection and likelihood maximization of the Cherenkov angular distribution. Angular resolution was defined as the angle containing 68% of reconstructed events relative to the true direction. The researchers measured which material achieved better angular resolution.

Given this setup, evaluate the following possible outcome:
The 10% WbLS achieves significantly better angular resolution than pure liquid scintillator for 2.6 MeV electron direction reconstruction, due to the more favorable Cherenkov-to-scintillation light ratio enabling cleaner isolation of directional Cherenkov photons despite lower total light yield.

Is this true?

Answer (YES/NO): NO